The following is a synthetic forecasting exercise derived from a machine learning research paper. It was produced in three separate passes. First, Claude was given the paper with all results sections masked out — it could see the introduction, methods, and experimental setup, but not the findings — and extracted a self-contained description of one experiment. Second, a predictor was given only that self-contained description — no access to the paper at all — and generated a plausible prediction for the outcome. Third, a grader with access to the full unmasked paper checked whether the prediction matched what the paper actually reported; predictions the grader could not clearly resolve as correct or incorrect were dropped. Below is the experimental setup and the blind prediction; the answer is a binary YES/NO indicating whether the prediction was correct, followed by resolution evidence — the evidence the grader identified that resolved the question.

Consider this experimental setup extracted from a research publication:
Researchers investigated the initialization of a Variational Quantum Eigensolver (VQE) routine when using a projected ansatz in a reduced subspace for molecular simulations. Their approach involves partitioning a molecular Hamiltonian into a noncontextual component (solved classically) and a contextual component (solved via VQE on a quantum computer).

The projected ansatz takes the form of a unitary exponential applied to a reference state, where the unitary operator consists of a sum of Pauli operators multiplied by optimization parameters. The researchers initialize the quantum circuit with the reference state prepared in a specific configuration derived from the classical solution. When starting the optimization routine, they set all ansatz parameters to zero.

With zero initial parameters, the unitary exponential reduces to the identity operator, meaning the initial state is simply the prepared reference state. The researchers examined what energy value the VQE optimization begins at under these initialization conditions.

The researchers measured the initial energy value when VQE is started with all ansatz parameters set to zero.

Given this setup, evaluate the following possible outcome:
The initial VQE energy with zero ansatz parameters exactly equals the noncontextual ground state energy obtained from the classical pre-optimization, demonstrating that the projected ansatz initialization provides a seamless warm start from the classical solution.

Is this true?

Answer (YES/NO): YES